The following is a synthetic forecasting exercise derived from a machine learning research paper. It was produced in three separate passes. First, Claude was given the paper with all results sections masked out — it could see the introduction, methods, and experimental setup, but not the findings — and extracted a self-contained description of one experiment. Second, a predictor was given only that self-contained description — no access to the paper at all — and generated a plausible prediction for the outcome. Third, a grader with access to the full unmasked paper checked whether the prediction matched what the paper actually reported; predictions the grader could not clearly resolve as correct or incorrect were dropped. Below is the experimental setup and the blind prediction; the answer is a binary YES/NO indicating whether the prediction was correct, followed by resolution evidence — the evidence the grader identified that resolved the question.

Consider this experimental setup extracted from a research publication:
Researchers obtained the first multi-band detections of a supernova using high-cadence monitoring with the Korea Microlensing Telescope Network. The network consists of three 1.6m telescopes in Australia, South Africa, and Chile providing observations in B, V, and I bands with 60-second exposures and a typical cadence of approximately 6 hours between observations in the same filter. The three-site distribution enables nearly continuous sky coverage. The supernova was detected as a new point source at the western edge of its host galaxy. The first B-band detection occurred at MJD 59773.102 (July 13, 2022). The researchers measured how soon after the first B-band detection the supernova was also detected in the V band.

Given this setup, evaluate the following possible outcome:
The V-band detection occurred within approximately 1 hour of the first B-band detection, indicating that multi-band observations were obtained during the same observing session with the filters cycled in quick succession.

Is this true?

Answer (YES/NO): NO